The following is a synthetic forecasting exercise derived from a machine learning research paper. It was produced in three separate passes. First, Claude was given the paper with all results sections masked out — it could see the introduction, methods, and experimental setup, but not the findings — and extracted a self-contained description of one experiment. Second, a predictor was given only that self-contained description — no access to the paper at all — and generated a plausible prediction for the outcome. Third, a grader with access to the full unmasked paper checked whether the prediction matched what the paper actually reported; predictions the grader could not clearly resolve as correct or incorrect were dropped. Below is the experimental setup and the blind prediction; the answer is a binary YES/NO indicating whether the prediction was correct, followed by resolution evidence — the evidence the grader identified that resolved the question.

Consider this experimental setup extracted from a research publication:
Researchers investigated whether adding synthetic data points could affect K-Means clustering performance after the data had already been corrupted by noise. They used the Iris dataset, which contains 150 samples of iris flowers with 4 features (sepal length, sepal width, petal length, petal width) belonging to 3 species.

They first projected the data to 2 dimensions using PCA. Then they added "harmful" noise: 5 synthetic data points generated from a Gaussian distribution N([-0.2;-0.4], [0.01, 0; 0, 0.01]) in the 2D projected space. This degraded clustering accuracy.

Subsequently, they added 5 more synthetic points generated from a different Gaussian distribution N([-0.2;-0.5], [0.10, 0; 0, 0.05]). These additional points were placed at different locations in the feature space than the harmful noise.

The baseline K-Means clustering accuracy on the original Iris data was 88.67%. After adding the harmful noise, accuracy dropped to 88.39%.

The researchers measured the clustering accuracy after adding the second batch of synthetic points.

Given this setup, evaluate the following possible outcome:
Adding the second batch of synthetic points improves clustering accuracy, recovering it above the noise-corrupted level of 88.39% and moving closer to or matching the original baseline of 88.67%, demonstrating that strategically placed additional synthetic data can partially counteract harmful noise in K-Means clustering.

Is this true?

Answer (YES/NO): YES